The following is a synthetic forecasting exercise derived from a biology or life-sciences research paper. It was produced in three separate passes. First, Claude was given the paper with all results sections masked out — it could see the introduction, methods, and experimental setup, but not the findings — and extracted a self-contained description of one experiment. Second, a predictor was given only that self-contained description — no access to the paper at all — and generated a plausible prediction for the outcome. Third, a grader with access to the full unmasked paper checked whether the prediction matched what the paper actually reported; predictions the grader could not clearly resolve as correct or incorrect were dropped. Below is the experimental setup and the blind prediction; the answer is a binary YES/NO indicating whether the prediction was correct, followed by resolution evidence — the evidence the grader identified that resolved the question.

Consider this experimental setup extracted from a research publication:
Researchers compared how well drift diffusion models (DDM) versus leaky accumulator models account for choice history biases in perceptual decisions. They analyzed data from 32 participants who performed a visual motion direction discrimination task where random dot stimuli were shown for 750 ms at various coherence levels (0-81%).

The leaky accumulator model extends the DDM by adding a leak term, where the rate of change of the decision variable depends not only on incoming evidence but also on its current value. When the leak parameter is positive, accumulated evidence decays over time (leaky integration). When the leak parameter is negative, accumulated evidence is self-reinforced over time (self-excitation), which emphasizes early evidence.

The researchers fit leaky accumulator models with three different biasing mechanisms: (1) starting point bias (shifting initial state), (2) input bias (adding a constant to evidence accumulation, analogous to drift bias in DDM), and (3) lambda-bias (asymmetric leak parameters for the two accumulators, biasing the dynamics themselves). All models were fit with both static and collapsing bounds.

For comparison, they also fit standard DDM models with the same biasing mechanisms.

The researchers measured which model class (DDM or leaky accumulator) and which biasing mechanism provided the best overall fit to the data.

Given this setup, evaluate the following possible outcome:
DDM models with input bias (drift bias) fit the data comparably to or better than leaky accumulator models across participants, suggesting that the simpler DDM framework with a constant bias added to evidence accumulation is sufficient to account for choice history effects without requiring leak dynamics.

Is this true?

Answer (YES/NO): NO